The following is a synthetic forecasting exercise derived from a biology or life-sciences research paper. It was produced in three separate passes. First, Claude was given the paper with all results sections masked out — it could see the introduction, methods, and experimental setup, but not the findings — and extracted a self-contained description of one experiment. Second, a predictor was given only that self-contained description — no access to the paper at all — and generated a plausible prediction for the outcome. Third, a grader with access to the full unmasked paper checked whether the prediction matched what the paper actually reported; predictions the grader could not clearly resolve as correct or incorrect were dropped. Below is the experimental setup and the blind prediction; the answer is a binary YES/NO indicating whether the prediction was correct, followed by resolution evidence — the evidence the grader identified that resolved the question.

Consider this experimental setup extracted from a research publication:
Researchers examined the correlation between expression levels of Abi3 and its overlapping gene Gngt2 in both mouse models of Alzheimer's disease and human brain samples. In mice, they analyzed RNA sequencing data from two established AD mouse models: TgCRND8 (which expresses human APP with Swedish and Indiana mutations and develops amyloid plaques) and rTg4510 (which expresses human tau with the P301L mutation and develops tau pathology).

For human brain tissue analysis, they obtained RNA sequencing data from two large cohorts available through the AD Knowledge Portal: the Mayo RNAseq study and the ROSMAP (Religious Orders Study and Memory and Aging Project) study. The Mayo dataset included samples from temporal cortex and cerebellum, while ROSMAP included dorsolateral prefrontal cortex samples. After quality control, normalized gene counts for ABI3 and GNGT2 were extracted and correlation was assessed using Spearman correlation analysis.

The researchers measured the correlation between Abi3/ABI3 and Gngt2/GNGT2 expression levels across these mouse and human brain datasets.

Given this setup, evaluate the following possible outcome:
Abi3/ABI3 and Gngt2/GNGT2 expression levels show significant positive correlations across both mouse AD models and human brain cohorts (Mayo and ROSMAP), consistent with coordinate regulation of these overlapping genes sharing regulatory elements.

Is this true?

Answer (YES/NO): YES